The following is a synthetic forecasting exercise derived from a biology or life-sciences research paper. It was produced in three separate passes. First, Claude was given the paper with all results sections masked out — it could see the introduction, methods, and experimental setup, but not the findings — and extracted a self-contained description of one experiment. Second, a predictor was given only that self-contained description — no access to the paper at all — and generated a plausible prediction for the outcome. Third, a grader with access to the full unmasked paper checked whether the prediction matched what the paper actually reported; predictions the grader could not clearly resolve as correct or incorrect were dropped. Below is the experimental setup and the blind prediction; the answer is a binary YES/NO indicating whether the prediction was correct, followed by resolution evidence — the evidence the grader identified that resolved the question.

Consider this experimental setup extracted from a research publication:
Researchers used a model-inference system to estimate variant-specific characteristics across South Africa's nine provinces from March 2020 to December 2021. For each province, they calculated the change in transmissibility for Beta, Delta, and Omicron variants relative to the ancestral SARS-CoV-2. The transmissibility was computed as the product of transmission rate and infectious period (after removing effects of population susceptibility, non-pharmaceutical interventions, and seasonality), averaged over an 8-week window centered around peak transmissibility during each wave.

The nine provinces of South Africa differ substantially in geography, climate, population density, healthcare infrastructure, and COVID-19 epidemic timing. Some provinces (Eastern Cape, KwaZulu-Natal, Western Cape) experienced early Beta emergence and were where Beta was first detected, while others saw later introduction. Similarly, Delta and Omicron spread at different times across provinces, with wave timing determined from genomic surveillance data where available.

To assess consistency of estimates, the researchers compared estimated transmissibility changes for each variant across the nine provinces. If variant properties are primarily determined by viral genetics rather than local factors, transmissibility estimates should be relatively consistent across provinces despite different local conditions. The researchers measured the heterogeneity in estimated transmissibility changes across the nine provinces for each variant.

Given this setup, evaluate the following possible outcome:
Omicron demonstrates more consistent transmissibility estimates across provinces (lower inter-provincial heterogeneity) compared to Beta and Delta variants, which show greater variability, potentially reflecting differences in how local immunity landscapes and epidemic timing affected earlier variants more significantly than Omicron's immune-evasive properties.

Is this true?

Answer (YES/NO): NO